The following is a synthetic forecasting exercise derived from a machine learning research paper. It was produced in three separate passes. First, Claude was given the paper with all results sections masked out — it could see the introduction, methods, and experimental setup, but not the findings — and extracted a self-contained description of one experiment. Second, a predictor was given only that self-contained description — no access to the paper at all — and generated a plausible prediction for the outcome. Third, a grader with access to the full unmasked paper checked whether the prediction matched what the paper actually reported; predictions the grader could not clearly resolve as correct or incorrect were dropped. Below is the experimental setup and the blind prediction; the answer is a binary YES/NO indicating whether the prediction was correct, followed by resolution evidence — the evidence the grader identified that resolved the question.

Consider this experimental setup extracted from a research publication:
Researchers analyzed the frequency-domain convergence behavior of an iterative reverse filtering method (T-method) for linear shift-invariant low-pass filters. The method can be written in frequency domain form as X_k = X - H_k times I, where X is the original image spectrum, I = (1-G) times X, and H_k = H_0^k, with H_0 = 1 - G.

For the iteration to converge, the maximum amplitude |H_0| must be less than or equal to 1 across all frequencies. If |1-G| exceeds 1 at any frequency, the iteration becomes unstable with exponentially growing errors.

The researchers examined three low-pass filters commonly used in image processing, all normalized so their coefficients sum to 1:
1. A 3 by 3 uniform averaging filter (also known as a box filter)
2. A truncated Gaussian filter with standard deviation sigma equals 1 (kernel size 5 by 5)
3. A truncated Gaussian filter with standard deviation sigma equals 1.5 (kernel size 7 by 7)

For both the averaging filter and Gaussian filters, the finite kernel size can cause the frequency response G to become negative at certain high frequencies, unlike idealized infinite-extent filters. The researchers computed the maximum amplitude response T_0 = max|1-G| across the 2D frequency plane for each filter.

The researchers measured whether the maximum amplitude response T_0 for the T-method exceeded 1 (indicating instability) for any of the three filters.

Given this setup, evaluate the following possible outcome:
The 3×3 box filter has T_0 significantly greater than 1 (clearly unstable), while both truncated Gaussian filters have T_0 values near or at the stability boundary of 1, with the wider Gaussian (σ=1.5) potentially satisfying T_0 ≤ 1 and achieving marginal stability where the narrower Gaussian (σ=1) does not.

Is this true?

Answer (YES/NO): NO